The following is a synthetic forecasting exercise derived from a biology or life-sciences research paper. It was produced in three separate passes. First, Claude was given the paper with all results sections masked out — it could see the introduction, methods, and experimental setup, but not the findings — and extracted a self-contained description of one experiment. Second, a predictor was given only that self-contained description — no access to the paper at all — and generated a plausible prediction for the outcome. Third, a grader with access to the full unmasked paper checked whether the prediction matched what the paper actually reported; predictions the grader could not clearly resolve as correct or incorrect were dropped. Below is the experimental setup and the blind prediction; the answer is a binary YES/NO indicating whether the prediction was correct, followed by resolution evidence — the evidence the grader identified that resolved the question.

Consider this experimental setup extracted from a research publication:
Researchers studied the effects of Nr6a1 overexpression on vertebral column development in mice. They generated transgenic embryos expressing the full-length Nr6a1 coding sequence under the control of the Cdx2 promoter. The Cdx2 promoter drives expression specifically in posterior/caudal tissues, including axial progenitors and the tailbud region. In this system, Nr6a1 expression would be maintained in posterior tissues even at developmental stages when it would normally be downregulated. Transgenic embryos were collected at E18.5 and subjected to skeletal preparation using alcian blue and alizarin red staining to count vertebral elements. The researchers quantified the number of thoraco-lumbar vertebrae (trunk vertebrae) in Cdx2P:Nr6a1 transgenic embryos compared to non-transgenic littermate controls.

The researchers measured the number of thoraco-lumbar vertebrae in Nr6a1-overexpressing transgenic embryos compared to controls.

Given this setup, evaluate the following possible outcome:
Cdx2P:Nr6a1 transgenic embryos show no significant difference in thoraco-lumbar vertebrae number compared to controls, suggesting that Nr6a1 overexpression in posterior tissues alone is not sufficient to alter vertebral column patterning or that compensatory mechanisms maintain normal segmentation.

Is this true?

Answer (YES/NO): NO